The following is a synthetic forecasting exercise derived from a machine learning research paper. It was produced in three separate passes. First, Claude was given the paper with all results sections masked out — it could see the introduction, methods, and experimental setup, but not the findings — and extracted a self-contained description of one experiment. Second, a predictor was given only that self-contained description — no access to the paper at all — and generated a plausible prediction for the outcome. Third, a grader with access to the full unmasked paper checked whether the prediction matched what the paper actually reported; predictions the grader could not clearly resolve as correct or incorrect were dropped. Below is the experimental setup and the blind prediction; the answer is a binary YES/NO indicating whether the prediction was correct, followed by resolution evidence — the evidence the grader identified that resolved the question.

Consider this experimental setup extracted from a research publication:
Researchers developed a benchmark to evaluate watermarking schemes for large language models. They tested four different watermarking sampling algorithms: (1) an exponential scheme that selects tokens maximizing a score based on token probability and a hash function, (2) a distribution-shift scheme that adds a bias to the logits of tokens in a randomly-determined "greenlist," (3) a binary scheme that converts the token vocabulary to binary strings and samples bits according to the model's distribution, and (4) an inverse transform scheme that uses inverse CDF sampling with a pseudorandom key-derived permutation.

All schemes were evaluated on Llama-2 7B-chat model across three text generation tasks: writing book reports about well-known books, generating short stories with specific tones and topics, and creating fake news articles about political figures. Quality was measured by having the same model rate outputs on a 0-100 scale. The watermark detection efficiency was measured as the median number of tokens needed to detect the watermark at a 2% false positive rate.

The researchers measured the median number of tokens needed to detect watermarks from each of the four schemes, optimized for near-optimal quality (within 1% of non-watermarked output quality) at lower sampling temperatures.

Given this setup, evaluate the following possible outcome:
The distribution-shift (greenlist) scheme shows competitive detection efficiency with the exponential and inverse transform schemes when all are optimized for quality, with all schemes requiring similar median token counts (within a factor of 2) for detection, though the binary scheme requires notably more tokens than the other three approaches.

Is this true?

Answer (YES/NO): NO